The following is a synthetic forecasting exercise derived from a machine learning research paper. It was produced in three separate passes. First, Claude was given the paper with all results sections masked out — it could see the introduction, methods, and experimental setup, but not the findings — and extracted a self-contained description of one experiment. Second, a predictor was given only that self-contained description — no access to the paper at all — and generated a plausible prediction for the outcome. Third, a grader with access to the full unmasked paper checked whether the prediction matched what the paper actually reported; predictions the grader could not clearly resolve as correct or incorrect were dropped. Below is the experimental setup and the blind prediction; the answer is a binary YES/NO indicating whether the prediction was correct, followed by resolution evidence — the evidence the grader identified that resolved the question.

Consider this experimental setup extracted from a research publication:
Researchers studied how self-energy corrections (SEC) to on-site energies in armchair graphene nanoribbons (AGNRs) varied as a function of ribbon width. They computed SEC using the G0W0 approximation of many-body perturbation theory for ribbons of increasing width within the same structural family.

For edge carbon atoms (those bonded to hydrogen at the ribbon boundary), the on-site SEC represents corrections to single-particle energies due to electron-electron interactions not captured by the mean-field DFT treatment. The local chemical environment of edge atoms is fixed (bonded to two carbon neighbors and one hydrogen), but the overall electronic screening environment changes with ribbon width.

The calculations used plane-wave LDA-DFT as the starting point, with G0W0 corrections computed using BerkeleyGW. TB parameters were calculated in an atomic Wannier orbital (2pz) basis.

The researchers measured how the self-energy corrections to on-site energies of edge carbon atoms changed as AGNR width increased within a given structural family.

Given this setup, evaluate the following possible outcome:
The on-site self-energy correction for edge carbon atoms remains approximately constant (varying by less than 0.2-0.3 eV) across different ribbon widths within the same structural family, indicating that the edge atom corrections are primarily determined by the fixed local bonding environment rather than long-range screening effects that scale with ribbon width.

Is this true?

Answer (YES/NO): NO